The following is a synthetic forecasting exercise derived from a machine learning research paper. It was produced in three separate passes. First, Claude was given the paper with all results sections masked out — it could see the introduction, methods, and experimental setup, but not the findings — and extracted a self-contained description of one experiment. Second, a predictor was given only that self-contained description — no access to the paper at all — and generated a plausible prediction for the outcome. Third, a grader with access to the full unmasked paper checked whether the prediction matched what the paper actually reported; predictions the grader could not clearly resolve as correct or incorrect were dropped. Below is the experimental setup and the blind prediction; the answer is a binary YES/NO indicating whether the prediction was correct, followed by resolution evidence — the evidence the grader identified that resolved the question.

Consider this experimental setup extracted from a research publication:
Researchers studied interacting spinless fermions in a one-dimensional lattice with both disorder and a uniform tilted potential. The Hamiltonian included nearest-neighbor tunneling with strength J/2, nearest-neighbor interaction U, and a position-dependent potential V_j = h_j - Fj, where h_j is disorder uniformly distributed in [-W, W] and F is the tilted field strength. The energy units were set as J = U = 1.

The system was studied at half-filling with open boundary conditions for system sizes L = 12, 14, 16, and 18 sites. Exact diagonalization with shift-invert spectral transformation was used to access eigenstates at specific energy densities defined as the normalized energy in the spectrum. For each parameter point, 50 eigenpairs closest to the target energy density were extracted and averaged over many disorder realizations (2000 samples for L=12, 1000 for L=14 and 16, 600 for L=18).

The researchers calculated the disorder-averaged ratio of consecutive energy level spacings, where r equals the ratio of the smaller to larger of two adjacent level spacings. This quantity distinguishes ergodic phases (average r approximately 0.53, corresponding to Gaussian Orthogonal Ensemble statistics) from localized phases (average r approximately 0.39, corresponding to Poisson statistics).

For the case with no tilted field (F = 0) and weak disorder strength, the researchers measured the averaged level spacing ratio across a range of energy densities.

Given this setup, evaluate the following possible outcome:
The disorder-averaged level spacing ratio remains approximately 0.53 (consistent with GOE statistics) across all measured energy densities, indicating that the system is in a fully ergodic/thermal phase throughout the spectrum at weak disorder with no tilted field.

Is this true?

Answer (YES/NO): YES